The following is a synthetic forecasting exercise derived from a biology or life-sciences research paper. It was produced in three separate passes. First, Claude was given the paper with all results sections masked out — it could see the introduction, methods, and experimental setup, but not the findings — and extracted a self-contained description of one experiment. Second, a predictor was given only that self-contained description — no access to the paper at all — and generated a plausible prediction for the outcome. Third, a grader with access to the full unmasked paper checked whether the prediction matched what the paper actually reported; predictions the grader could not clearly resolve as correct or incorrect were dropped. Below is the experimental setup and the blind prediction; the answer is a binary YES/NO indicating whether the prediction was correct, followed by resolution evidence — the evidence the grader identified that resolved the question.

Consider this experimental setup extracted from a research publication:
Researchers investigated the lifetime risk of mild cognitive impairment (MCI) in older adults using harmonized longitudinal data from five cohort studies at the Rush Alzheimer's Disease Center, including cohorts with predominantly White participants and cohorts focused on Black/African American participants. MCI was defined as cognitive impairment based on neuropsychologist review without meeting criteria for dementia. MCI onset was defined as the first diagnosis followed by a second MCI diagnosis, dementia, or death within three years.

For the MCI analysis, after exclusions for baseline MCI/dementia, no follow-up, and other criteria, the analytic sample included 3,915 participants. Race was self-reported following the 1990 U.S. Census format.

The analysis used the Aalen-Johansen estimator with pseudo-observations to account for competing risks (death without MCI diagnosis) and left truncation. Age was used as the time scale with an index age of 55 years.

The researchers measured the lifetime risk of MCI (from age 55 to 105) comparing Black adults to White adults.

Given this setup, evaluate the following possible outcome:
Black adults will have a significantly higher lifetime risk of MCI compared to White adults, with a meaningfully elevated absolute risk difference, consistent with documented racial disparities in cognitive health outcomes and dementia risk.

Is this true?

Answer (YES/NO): NO